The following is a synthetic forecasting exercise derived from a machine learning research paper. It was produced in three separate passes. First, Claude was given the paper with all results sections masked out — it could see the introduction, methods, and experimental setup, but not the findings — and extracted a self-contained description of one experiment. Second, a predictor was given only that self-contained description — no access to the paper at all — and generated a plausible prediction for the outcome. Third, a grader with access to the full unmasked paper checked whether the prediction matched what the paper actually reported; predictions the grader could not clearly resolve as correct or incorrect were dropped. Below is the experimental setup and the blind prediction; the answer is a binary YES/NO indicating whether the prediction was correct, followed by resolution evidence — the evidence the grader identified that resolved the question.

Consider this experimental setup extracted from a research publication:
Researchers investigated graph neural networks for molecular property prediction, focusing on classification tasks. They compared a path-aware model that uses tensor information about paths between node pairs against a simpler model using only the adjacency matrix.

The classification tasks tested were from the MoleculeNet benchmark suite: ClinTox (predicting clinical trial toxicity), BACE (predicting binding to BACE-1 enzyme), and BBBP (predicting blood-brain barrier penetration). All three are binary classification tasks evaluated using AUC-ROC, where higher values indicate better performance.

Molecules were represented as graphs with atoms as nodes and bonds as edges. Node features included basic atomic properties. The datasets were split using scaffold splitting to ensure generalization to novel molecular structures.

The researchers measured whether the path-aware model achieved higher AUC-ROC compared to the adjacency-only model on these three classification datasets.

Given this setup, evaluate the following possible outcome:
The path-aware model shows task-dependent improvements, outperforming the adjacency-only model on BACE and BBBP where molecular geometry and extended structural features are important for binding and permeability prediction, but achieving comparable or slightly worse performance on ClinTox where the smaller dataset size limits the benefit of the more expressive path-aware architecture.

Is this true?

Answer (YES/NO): NO